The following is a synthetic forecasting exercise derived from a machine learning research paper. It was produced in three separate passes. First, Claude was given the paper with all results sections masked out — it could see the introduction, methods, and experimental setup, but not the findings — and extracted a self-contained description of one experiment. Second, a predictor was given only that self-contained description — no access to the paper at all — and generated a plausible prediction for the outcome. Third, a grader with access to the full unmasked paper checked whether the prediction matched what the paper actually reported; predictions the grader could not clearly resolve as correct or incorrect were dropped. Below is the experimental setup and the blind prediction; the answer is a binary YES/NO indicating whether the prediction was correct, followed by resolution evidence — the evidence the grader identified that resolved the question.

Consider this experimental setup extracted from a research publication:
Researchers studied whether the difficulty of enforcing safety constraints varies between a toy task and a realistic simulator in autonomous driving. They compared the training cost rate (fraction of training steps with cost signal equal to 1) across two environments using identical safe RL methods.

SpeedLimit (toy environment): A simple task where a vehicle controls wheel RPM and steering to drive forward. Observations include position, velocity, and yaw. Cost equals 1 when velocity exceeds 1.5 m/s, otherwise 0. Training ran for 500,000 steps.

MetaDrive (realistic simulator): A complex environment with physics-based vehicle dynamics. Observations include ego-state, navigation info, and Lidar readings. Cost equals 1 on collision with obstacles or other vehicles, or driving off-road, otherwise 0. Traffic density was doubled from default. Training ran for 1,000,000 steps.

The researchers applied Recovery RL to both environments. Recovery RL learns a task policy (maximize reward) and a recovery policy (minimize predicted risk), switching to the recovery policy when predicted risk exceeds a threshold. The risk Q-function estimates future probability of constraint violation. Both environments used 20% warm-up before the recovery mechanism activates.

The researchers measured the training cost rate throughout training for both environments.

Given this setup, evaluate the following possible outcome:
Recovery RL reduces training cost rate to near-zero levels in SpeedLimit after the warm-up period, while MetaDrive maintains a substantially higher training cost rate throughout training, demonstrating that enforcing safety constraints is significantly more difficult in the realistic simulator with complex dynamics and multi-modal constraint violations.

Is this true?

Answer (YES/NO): NO